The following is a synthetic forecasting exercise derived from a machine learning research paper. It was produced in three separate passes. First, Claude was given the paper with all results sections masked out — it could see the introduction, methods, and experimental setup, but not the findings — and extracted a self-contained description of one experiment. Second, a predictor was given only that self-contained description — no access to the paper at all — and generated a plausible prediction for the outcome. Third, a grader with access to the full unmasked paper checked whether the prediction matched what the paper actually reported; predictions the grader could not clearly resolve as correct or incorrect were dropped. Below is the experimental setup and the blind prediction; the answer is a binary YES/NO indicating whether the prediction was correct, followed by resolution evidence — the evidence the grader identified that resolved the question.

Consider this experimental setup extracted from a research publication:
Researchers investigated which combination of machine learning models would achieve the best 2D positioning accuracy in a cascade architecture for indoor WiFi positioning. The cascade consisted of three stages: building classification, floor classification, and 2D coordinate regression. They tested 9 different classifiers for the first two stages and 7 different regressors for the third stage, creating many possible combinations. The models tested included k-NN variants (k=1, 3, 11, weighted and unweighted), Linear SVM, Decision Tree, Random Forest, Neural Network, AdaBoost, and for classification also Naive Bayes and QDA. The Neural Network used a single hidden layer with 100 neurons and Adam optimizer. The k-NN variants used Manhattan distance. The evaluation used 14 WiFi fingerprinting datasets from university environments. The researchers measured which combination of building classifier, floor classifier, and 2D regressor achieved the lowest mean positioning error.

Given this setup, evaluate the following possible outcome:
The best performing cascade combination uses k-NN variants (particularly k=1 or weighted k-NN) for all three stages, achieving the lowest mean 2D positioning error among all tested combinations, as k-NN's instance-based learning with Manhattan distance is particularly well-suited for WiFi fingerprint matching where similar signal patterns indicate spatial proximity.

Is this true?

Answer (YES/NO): NO